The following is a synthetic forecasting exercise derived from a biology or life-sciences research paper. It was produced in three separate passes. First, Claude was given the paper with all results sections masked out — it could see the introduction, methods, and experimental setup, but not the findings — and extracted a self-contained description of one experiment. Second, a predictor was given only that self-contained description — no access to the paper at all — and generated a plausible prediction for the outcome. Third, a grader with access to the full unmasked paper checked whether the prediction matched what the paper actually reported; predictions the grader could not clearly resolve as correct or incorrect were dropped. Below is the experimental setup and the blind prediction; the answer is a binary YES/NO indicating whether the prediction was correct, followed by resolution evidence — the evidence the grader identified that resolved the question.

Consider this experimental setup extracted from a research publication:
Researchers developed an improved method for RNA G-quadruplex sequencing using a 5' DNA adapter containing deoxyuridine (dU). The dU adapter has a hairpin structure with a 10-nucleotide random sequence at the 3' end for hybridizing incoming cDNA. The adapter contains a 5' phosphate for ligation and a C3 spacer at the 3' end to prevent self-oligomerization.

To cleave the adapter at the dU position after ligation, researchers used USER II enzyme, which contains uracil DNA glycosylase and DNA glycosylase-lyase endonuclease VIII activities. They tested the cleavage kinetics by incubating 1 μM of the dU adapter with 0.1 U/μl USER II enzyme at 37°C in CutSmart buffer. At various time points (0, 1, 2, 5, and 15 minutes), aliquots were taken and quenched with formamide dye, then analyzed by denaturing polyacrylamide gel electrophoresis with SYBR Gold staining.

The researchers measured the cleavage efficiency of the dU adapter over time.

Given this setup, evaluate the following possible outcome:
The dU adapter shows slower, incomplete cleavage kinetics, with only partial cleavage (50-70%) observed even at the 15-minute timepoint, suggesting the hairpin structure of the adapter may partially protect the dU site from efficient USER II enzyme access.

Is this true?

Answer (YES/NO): NO